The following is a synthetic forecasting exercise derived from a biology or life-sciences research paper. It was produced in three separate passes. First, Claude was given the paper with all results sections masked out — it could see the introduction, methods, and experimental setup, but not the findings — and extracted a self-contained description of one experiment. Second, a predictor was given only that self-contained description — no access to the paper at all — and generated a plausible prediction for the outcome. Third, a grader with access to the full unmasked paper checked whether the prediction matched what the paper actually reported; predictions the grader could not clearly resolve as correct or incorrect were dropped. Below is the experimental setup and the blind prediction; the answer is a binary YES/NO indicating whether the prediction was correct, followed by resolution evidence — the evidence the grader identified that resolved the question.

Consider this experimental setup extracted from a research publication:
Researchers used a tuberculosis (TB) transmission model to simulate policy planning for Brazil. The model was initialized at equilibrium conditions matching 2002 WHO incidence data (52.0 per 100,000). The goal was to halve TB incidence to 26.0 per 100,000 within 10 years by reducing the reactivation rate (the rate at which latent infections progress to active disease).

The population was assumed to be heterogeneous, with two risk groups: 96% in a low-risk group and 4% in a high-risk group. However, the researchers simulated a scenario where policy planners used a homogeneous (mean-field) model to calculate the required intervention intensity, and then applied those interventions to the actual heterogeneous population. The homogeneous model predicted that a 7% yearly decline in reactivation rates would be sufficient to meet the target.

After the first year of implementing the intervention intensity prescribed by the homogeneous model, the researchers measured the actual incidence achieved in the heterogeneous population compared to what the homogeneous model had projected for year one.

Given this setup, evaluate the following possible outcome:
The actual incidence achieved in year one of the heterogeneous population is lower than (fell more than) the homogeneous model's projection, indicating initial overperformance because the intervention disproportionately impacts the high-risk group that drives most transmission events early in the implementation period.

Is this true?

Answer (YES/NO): NO